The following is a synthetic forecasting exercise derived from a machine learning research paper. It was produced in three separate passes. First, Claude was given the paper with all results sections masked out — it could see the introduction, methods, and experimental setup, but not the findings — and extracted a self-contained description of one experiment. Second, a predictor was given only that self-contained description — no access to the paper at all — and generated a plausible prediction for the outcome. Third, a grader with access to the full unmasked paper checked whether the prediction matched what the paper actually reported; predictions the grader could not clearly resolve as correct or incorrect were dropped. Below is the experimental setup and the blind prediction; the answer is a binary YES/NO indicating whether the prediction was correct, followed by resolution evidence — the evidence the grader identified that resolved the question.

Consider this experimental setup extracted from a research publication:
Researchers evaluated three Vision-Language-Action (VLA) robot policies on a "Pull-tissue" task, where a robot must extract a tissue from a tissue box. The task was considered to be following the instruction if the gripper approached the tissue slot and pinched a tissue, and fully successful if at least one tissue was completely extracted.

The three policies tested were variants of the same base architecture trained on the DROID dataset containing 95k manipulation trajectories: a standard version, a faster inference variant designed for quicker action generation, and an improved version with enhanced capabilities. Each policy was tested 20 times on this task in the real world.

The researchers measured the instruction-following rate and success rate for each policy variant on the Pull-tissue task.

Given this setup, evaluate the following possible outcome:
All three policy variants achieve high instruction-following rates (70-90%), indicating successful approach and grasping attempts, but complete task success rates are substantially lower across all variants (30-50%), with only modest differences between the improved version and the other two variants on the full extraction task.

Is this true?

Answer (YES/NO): NO